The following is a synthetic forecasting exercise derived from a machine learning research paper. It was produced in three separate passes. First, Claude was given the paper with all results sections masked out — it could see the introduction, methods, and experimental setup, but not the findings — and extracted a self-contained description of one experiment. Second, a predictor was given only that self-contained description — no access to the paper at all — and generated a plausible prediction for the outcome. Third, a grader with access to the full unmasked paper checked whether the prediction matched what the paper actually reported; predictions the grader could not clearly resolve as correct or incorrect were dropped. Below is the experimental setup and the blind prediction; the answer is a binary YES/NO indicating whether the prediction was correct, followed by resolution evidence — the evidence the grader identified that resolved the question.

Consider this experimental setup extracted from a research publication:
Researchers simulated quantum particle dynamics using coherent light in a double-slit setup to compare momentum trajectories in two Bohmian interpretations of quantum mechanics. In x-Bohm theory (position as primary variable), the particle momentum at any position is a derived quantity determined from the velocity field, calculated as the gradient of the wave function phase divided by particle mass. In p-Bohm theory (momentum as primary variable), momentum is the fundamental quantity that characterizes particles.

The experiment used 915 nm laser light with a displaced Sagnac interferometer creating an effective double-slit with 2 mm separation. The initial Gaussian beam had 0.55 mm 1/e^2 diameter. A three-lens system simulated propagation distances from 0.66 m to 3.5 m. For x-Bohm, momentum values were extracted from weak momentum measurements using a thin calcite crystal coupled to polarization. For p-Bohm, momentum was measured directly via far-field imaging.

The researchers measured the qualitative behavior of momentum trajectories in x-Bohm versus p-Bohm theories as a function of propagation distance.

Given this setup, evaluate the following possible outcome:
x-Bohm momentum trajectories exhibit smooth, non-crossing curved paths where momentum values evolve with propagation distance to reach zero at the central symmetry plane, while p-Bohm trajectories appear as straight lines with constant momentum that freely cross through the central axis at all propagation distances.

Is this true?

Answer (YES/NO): NO